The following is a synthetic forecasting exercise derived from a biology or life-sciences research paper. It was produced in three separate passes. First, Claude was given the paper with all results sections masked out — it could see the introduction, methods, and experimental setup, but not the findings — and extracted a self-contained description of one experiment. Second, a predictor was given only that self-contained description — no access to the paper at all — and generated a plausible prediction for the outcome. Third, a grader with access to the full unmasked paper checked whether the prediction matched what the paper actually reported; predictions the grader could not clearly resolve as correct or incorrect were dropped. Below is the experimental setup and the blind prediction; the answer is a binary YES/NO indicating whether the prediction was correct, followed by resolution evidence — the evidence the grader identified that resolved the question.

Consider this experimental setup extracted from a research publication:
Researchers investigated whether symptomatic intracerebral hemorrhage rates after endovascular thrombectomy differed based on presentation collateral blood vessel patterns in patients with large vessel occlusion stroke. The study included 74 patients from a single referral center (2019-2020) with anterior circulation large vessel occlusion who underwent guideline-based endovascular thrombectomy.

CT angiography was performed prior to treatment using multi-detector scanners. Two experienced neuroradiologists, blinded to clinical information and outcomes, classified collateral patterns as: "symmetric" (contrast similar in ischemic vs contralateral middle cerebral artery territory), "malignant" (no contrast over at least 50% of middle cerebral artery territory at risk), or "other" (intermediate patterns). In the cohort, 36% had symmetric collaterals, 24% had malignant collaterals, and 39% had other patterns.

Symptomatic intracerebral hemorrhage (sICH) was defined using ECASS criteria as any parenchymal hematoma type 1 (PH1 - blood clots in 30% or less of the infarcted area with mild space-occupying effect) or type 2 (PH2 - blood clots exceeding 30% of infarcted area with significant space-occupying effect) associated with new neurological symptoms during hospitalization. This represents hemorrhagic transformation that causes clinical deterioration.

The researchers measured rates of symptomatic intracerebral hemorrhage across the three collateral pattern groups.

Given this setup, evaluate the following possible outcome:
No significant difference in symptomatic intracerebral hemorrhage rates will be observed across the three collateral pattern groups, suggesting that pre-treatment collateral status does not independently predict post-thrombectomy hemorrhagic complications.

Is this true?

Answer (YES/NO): YES